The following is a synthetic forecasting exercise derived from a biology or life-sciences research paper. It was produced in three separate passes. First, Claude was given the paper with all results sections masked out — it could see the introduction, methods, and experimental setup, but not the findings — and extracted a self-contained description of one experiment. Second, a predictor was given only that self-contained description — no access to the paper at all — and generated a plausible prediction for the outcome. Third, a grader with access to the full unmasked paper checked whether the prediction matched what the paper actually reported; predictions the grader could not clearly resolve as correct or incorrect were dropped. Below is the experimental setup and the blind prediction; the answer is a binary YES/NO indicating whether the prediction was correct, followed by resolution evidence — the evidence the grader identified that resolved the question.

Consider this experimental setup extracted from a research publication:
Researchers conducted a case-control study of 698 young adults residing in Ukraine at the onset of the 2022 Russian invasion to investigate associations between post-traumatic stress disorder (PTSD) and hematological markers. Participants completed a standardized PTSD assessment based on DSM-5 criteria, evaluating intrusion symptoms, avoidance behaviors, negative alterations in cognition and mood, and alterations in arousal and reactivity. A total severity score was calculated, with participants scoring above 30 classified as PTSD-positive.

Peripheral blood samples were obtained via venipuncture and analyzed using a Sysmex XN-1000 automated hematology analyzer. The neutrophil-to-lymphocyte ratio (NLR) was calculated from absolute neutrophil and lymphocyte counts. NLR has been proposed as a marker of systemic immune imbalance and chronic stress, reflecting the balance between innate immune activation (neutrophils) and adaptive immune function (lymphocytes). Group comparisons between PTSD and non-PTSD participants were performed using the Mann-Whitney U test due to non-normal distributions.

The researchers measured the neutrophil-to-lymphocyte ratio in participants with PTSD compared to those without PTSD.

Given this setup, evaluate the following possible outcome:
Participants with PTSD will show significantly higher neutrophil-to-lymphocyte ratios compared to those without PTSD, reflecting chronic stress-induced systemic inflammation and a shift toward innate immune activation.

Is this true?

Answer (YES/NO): YES